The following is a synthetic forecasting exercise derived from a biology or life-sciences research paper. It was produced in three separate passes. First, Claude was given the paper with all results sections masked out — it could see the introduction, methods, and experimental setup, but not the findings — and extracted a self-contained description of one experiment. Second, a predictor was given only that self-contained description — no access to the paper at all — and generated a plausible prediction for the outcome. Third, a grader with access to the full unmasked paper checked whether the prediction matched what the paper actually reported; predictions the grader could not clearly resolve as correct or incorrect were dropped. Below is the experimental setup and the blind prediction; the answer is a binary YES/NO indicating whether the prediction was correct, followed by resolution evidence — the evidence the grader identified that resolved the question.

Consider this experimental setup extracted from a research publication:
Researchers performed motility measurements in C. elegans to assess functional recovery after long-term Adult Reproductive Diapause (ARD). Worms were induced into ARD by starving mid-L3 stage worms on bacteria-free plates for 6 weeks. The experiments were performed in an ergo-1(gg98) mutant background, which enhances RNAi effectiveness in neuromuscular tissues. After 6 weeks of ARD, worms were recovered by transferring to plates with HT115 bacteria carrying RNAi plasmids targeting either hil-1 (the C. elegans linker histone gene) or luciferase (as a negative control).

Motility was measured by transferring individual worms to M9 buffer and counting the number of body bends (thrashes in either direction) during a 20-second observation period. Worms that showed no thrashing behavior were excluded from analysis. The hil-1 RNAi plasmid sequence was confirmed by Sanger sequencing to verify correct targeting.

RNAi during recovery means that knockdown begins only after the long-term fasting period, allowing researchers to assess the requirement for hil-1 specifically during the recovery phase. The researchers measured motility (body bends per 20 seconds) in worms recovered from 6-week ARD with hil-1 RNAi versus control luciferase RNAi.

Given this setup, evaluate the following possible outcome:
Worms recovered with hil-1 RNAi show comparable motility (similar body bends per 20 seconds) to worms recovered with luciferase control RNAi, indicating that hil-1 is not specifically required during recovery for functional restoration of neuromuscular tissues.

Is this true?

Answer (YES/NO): NO